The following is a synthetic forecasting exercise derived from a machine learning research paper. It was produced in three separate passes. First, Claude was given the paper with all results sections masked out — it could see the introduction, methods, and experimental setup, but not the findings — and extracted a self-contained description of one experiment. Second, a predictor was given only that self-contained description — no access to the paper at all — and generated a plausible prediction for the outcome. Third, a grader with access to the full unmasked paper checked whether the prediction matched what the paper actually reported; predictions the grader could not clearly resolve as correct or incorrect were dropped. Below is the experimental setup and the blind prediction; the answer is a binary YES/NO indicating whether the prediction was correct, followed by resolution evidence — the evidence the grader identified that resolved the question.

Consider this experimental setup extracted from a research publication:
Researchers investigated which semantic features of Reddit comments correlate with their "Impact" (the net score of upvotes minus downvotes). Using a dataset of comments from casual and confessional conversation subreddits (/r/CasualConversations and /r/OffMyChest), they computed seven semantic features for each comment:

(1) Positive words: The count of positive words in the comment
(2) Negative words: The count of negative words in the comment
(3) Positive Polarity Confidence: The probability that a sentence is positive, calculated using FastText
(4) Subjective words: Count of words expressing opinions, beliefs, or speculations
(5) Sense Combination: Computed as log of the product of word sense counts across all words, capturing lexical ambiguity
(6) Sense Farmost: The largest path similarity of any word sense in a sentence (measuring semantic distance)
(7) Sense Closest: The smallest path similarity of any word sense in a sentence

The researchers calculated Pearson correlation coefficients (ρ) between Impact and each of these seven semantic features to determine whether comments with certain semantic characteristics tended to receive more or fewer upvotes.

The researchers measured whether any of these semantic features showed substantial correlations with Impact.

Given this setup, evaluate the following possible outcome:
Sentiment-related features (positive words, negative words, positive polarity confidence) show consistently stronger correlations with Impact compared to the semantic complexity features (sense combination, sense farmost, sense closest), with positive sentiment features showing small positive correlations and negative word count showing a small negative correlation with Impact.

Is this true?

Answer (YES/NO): NO